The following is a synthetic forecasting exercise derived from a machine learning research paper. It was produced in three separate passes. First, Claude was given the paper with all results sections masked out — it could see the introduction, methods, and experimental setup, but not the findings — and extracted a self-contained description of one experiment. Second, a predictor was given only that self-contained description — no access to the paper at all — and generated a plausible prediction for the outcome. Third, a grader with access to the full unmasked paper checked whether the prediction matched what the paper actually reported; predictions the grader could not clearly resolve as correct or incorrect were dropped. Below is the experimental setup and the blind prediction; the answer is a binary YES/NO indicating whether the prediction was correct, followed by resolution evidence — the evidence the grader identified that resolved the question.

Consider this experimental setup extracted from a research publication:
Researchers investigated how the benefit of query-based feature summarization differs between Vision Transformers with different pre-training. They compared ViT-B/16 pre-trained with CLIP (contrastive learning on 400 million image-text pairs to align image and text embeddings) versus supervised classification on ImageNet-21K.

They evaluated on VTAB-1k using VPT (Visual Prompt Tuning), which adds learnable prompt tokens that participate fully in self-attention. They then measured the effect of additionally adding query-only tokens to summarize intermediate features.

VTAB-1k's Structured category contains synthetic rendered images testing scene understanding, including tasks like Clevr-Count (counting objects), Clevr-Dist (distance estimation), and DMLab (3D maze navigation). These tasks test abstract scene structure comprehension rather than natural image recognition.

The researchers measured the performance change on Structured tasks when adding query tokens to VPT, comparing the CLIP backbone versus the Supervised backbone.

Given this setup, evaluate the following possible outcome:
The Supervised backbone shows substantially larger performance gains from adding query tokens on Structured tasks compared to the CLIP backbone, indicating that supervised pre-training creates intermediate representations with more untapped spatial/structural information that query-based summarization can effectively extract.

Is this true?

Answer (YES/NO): NO